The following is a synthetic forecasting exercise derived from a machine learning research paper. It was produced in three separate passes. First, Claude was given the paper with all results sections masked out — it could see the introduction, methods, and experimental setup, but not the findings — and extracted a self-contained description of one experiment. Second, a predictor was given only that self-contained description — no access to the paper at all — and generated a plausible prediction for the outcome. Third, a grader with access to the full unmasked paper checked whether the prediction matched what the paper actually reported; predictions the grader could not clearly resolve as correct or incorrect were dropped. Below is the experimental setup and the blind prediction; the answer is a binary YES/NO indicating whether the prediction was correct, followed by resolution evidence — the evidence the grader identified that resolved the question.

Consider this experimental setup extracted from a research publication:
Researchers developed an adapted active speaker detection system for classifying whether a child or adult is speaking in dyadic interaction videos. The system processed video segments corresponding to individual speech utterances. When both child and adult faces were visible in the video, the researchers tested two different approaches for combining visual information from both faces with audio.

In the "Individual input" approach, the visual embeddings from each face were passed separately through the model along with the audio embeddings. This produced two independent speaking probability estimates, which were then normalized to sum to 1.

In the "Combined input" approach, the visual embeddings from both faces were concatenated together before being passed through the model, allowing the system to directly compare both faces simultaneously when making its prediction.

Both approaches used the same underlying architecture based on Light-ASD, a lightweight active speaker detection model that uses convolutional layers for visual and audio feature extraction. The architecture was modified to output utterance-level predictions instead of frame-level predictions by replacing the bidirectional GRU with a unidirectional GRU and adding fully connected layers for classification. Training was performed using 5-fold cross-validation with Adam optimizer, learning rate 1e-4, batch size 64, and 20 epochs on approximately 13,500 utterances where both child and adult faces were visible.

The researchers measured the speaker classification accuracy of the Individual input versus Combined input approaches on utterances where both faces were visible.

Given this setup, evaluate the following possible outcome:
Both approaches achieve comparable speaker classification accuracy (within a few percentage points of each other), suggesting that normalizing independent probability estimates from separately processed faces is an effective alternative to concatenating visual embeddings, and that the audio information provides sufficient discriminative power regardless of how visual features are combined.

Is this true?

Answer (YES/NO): YES